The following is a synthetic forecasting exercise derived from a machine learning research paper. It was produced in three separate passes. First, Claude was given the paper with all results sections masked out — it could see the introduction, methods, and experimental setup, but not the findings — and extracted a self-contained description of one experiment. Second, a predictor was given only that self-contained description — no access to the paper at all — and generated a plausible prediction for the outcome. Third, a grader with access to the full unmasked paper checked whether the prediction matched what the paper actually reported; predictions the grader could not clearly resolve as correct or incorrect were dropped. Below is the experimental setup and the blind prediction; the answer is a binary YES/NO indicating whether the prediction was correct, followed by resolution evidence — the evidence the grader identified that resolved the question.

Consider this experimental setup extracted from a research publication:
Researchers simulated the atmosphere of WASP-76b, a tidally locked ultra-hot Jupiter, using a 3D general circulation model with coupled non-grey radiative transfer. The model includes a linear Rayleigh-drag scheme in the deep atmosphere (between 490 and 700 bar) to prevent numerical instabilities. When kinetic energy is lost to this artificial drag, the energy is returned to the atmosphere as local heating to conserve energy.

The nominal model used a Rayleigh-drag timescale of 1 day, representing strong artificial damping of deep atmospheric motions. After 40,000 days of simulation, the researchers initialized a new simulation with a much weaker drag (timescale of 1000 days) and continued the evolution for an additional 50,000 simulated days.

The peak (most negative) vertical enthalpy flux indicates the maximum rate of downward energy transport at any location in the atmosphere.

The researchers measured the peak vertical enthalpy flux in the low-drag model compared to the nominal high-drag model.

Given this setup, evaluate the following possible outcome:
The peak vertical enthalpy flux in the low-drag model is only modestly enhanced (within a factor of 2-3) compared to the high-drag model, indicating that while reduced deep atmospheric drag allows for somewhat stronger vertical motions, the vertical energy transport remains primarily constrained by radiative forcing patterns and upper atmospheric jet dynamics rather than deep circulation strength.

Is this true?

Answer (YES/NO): YES